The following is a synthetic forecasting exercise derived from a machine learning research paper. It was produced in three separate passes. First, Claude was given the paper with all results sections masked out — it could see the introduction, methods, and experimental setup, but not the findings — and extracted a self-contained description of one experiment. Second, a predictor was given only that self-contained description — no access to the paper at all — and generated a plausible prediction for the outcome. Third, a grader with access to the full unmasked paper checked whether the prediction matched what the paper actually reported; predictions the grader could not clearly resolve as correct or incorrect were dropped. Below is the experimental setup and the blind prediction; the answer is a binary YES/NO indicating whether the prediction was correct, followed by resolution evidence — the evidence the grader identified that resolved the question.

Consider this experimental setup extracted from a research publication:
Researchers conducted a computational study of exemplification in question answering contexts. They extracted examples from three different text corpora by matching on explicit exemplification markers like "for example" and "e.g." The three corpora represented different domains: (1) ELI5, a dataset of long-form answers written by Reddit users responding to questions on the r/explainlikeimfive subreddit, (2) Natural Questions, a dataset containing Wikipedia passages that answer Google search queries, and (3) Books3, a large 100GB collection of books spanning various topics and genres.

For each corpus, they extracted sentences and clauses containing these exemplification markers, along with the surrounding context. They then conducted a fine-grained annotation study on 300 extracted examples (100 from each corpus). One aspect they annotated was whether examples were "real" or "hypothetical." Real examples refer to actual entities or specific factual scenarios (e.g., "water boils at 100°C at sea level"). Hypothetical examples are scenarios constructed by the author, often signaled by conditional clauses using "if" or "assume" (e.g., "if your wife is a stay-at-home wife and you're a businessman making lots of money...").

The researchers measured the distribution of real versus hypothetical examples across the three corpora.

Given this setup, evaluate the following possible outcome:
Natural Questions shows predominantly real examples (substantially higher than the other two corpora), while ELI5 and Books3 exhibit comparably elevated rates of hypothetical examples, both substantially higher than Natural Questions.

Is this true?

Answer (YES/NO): NO